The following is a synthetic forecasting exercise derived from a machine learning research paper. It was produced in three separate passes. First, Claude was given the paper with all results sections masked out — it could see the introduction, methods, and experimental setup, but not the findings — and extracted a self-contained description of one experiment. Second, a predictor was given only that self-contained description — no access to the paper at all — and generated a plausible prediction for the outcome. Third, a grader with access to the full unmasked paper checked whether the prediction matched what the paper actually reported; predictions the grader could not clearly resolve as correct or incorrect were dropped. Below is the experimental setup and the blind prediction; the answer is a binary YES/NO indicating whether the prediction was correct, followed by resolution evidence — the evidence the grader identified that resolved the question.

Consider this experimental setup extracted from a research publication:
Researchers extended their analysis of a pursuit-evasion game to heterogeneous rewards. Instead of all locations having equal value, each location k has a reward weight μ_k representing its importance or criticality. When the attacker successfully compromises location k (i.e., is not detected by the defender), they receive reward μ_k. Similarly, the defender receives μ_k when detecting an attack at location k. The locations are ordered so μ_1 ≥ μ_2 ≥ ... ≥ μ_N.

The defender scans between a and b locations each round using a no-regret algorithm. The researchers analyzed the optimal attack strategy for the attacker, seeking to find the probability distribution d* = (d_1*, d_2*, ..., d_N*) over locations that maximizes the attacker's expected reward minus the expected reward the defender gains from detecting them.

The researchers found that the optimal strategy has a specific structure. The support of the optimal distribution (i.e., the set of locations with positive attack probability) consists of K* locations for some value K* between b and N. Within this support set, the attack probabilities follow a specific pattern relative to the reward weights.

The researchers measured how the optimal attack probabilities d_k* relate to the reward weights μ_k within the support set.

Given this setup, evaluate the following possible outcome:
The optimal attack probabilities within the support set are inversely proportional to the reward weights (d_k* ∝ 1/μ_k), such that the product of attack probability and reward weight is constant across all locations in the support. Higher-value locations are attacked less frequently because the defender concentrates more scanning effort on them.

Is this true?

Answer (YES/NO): YES